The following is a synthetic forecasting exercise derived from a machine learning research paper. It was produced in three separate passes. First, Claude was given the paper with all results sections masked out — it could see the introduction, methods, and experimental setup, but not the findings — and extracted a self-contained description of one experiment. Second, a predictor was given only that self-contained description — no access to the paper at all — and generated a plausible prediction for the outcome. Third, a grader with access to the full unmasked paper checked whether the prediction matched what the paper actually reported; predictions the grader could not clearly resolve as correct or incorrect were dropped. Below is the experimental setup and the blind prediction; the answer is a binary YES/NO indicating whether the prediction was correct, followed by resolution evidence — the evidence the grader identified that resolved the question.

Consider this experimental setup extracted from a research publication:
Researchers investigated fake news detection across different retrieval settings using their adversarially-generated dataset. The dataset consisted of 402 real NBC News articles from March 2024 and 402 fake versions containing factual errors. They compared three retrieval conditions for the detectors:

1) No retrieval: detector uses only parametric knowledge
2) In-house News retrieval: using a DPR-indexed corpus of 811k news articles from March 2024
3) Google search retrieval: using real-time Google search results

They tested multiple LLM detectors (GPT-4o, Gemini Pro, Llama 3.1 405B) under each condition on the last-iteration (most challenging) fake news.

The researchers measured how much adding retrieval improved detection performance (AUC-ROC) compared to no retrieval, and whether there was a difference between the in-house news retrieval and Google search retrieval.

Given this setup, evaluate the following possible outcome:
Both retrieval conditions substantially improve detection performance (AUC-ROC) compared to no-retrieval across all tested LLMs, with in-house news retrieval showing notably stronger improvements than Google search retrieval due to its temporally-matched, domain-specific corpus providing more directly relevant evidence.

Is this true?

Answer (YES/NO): NO